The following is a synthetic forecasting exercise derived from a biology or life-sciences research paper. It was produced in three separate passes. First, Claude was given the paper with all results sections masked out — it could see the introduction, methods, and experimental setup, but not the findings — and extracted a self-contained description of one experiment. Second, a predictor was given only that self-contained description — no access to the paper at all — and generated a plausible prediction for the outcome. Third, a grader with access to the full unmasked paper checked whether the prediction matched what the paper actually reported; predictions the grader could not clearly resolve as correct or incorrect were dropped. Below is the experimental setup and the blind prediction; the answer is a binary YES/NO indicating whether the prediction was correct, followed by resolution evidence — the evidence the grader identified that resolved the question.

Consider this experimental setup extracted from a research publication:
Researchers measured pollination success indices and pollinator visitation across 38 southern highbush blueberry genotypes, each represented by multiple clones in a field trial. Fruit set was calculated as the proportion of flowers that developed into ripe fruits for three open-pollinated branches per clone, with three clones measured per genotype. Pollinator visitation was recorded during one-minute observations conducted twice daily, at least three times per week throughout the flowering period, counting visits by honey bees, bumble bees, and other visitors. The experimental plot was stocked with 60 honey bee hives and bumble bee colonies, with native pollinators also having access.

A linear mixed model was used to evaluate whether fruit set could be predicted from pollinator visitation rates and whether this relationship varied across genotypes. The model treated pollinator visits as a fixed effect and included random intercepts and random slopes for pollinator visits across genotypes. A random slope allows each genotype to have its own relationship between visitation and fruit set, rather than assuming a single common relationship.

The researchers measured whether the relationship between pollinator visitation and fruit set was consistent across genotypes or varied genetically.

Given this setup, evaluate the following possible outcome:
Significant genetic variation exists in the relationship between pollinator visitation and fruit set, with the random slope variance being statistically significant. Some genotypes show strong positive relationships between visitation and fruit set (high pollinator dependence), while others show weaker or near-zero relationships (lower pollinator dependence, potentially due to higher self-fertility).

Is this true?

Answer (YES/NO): NO